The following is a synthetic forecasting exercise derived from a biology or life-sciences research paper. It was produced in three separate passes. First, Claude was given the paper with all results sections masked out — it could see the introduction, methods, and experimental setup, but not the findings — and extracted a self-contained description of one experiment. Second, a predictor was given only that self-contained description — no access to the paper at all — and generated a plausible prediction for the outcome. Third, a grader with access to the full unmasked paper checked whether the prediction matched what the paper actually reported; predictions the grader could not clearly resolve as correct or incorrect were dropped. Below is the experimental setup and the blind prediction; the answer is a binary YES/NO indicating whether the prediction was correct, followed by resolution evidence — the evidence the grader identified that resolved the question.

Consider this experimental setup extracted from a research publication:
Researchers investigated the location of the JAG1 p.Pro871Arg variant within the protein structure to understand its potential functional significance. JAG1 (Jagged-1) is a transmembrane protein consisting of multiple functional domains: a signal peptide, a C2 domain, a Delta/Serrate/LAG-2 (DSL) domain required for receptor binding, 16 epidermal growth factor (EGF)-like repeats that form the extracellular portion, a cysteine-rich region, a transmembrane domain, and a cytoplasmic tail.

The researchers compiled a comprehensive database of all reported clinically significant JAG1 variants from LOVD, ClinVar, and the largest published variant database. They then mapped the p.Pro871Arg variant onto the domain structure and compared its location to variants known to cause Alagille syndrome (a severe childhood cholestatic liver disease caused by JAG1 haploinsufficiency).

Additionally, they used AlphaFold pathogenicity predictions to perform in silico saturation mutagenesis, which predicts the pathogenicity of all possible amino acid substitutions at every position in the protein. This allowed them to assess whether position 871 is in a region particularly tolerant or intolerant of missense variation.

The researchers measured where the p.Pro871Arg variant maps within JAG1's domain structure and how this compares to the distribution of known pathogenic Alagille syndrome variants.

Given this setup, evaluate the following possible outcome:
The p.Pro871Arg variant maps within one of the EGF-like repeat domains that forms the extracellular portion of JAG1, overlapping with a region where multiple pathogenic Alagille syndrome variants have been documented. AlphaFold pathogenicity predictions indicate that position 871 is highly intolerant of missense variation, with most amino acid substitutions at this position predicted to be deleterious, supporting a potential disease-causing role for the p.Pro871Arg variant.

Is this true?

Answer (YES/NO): NO